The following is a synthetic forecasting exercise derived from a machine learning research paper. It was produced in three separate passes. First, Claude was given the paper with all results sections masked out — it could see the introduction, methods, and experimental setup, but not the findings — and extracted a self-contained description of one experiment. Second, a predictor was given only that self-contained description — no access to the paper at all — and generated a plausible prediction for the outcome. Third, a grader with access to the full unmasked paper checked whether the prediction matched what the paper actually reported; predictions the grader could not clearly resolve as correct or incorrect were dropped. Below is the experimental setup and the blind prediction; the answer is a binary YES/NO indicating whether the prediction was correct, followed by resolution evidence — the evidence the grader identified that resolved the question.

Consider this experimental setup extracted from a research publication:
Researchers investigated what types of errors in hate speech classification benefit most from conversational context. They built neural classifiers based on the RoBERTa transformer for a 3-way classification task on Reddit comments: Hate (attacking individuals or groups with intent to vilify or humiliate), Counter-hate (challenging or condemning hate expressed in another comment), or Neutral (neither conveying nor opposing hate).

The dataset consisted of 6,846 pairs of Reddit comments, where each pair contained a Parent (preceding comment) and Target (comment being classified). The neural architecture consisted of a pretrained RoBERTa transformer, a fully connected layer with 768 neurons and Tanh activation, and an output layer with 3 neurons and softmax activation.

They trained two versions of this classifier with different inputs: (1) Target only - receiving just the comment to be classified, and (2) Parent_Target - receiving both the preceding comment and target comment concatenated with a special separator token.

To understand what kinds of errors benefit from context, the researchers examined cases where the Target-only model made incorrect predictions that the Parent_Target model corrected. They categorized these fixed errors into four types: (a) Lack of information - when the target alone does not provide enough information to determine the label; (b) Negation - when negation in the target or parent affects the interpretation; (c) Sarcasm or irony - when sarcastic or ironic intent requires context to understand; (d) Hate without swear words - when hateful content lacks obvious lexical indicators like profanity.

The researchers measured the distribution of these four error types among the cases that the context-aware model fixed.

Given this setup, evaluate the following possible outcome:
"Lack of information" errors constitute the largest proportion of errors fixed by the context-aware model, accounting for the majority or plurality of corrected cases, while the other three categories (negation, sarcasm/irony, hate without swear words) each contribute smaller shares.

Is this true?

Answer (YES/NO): YES